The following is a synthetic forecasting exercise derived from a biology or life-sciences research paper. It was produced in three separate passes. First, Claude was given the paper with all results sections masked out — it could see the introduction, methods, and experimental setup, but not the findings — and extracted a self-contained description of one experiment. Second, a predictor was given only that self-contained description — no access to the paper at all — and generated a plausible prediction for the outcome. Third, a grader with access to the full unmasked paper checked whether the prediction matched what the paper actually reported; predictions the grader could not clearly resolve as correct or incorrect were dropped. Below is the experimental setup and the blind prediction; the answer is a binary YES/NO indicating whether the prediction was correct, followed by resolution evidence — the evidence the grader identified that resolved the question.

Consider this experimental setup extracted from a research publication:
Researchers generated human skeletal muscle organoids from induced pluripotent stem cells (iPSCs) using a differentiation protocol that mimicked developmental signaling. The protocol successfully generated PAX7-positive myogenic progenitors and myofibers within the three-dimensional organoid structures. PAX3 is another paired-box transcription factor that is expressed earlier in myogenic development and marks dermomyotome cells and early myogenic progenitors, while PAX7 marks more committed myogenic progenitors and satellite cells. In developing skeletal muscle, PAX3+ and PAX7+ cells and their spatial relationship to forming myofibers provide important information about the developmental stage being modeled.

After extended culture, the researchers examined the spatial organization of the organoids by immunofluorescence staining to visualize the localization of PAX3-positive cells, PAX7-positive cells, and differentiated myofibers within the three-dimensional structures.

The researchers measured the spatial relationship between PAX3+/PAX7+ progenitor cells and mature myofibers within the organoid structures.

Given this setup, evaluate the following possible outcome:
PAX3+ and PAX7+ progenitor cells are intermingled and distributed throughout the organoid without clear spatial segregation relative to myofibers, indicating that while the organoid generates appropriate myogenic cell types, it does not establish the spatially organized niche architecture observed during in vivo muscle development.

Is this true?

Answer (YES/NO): NO